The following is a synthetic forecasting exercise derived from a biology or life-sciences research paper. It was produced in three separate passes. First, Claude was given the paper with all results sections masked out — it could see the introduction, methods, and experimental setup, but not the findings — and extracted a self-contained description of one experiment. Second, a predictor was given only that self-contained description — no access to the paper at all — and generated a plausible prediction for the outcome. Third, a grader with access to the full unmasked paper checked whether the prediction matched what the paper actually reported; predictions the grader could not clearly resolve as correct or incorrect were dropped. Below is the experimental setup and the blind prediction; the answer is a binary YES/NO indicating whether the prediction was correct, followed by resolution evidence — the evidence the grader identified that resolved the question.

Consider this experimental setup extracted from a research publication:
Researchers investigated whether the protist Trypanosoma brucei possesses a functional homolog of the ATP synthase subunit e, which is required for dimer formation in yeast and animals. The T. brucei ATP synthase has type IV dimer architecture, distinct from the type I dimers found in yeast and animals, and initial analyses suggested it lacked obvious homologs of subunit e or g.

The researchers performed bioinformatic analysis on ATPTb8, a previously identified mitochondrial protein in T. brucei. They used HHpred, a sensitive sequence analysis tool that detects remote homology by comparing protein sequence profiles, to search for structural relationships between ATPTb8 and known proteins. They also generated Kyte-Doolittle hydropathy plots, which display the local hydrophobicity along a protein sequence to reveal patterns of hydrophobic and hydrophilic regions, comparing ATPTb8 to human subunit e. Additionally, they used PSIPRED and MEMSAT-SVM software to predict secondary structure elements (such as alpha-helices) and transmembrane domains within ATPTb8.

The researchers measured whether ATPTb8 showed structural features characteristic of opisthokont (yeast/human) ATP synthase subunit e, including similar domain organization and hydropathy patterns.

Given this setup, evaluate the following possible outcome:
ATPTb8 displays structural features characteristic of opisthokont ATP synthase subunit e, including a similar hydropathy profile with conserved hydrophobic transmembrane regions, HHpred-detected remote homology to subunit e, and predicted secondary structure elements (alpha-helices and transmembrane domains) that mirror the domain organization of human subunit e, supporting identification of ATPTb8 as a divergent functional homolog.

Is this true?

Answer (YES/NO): YES